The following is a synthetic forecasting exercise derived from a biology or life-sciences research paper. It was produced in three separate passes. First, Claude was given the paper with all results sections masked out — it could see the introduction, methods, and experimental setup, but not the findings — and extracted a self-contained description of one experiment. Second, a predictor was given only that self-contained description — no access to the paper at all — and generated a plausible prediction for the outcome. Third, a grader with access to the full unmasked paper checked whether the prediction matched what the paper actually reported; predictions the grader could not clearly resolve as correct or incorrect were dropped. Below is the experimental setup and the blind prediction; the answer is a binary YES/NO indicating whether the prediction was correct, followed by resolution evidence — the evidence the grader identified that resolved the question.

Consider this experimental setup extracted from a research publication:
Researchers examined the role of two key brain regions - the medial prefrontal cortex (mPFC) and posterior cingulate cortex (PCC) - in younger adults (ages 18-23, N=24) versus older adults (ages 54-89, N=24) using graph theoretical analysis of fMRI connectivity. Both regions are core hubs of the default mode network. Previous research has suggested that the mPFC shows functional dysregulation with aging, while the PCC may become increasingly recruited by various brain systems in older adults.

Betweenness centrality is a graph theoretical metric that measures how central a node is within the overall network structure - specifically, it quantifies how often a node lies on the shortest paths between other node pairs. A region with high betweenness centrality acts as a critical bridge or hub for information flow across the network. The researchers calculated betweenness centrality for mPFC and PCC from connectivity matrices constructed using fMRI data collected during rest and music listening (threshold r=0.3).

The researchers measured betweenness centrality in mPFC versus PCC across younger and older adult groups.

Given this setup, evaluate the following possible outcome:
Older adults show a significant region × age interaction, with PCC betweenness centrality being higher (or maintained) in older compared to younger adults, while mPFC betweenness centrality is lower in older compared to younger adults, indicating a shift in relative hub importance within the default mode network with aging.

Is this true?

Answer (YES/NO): NO